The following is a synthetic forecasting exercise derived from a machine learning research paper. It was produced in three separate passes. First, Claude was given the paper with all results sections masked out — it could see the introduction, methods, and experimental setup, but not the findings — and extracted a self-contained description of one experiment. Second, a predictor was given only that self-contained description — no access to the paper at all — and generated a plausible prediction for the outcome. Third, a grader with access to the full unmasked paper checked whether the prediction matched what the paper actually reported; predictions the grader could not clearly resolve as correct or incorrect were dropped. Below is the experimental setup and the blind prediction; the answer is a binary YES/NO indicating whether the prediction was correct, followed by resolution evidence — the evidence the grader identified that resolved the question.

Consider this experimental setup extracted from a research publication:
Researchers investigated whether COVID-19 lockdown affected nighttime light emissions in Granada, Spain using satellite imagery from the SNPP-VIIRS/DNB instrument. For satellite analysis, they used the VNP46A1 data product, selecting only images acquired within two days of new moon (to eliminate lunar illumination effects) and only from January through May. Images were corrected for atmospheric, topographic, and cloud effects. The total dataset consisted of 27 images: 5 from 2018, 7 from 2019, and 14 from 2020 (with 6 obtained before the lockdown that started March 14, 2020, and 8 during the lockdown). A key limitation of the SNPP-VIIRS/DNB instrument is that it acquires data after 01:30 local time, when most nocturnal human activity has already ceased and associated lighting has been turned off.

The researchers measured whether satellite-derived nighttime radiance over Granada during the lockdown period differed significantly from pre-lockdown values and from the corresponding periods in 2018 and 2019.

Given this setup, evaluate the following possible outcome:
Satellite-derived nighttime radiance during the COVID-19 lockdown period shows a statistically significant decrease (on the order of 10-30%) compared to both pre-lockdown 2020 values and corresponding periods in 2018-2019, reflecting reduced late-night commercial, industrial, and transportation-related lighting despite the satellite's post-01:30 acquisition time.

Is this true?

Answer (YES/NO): NO